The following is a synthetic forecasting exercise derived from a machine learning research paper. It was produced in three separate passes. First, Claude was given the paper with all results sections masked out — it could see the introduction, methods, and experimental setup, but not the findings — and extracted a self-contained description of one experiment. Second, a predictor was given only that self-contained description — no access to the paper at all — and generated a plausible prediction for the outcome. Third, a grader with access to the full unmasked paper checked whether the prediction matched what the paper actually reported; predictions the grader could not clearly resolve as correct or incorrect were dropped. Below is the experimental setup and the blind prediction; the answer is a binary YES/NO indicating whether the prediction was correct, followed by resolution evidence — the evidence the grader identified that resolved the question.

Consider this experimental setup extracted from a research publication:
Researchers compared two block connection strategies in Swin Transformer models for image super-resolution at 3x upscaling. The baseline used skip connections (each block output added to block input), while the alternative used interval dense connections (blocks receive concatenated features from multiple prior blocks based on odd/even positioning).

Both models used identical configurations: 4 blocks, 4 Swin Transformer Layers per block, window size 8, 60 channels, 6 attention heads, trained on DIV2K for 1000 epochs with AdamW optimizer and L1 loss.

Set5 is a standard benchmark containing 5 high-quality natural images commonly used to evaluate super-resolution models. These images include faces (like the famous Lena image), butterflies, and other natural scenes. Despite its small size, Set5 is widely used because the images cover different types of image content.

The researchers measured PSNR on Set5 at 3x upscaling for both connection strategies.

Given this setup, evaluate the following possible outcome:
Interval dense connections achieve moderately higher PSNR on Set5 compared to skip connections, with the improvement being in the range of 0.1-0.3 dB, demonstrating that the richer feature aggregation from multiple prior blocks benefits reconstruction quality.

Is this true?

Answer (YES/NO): NO